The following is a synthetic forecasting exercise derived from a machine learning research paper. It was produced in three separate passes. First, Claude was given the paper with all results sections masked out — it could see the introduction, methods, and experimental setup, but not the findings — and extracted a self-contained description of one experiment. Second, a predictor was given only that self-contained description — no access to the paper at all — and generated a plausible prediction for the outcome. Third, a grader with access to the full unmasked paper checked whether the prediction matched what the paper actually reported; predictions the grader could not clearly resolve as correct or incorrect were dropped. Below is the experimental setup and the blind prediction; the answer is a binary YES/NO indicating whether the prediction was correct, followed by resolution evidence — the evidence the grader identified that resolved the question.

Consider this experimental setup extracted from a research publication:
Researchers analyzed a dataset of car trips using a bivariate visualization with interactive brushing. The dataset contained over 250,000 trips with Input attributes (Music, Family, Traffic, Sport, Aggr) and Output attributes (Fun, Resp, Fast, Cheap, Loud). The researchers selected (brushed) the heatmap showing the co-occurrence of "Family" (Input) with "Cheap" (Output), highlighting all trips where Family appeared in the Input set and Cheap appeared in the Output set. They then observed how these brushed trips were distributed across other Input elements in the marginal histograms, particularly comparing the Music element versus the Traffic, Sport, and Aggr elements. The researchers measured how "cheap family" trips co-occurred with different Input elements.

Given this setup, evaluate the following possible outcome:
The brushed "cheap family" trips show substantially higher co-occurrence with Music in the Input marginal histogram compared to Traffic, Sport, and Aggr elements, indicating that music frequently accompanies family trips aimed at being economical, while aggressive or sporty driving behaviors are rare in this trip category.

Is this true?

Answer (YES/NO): YES